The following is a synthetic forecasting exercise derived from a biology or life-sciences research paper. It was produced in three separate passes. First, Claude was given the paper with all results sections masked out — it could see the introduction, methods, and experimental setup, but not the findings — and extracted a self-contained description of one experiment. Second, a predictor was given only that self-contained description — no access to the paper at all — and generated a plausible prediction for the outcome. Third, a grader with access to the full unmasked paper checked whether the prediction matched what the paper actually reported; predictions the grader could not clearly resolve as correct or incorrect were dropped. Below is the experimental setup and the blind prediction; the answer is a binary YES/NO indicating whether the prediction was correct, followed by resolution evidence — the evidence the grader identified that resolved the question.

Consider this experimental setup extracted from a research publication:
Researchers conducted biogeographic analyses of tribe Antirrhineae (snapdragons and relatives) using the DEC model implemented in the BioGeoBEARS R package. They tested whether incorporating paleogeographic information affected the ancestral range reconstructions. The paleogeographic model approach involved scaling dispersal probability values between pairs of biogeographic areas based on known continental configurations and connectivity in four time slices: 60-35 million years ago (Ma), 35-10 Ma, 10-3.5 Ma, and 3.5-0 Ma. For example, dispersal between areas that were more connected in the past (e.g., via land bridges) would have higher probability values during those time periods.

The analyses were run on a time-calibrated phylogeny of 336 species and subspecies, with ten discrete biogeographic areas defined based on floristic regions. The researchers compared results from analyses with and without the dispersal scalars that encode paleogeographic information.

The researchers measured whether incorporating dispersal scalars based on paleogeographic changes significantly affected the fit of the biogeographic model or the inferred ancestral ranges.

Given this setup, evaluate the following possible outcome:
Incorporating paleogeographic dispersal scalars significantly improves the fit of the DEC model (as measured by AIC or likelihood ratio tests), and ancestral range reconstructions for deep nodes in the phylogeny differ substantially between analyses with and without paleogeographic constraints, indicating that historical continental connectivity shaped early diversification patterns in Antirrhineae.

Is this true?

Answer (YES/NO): NO